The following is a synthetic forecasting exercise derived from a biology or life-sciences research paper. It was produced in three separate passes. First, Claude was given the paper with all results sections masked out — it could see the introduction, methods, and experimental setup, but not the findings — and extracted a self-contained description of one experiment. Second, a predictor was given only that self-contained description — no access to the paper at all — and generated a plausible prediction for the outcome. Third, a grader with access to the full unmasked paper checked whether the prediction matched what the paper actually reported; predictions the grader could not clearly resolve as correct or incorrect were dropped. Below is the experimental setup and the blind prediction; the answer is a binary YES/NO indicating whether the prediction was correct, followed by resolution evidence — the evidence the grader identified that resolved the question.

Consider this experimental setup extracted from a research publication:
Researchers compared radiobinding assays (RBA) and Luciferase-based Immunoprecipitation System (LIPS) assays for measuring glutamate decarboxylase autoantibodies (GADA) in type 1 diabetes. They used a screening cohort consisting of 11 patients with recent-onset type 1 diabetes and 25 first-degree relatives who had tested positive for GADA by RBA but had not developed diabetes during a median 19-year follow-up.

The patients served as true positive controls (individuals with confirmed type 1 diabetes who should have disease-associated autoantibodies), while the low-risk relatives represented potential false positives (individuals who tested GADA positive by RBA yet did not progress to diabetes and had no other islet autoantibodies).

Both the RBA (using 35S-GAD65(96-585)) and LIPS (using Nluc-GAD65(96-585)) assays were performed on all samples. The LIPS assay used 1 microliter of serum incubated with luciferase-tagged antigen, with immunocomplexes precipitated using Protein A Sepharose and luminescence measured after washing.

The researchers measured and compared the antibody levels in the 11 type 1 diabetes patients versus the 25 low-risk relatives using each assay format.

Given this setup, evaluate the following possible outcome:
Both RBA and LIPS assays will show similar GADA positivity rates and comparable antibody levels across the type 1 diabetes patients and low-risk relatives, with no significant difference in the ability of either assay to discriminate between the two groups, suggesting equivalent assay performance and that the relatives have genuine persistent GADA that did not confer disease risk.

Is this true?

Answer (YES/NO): NO